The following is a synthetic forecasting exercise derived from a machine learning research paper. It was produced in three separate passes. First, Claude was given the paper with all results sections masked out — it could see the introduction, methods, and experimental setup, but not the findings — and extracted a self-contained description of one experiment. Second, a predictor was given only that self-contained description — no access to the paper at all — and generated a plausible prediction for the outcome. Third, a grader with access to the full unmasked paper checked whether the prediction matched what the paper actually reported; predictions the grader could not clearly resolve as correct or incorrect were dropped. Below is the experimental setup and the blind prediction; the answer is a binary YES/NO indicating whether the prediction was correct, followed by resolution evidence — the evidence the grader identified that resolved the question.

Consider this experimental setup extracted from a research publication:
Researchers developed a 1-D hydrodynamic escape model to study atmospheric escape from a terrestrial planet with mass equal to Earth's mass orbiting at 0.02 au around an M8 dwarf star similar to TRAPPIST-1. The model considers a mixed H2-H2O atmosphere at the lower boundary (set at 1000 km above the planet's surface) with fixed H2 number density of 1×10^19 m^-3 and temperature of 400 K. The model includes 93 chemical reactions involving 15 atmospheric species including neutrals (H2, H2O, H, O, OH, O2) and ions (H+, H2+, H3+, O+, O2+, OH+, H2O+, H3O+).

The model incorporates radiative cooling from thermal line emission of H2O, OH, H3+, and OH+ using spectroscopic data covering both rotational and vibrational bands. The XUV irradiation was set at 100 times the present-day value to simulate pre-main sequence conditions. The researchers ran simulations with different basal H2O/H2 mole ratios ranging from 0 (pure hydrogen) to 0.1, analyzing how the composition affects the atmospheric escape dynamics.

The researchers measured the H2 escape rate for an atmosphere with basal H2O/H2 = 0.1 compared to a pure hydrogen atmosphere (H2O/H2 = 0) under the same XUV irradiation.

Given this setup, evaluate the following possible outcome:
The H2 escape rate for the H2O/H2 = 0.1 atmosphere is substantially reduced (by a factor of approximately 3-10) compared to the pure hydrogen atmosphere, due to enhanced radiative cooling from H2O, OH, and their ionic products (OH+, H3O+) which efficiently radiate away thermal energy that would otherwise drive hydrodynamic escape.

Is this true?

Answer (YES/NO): YES